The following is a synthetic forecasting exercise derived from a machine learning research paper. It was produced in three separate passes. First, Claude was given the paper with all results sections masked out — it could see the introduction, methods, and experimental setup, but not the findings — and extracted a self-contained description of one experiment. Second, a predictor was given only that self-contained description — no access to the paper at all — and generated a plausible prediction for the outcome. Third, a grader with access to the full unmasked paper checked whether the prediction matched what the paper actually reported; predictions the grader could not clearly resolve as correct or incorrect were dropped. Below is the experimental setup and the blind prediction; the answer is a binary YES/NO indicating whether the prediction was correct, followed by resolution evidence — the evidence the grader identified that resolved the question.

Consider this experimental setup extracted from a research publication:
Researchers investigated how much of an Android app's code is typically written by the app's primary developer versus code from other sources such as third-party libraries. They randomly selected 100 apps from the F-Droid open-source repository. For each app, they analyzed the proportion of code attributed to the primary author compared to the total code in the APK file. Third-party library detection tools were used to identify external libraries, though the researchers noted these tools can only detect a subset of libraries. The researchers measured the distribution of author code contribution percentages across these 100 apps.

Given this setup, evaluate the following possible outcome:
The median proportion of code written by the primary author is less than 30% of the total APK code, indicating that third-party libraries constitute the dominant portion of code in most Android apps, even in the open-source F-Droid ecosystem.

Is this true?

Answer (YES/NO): YES